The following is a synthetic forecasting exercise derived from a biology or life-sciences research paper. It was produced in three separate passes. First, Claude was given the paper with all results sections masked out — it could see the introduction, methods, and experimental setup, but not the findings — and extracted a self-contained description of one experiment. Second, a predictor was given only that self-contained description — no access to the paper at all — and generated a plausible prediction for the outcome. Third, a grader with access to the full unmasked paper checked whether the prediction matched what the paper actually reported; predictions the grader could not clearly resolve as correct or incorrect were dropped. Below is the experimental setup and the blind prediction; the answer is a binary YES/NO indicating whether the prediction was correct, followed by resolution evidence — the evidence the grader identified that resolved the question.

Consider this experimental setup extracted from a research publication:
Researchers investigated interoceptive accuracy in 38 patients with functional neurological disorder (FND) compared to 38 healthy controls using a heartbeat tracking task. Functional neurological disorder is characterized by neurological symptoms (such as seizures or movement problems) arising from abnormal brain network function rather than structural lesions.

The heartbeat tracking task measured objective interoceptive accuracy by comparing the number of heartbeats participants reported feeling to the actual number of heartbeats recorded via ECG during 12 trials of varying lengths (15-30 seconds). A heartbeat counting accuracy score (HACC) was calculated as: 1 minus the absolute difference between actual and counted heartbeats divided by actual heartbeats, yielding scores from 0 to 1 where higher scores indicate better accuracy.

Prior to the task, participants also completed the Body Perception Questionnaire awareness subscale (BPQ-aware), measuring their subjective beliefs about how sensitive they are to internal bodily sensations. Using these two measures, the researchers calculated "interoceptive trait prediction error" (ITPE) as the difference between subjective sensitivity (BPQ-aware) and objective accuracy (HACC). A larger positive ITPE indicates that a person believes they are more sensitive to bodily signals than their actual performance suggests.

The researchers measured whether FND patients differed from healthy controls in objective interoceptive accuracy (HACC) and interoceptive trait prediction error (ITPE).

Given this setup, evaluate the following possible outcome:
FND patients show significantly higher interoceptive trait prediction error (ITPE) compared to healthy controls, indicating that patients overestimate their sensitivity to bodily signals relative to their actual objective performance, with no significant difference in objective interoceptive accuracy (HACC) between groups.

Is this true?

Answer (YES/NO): NO